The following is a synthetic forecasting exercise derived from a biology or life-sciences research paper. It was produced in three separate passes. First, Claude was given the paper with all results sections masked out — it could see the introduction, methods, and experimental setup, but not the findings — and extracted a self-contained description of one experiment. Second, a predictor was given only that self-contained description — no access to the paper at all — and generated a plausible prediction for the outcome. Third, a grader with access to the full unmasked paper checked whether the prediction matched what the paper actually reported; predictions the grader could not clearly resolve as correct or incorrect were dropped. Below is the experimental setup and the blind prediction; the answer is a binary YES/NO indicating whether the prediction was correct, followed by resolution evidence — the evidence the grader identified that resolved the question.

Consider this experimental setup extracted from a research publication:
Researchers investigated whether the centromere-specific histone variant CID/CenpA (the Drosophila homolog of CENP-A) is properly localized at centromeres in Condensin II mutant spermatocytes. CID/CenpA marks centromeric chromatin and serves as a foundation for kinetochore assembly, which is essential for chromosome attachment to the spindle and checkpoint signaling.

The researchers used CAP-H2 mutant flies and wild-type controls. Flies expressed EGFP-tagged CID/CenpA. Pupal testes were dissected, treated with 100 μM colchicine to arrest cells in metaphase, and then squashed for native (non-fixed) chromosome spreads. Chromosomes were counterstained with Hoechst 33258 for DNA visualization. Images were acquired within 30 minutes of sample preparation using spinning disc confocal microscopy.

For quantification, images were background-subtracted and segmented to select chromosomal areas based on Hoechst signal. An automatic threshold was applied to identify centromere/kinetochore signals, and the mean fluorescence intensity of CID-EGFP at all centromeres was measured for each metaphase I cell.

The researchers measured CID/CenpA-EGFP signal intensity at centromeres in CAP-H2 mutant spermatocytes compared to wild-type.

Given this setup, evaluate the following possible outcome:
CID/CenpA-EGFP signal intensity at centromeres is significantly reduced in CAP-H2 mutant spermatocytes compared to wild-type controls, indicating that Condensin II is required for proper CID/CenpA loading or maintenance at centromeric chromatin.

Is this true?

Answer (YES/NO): NO